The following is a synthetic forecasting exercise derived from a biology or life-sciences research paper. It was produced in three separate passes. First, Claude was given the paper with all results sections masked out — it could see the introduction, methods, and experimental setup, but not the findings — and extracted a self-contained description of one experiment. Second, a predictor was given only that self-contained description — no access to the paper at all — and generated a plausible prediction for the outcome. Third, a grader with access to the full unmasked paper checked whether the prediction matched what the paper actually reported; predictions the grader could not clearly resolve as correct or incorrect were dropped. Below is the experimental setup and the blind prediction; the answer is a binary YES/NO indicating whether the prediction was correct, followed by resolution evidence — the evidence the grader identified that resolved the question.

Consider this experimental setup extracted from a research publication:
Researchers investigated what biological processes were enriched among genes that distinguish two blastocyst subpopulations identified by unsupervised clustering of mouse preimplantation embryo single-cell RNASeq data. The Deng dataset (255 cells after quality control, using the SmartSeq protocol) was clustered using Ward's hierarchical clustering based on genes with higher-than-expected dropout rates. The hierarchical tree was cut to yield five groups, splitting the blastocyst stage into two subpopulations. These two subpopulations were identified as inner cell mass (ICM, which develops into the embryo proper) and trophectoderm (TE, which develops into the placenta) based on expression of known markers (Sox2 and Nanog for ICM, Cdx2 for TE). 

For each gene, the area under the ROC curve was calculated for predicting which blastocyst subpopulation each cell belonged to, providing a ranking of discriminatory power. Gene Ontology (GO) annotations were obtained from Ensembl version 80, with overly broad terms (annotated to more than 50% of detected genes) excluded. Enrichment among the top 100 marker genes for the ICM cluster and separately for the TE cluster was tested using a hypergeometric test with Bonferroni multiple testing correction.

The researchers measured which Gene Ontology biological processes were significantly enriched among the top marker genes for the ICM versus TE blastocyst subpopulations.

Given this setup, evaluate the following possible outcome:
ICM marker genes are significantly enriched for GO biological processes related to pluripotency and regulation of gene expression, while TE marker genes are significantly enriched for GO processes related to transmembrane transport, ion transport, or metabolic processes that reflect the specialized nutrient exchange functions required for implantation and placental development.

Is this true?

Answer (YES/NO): NO